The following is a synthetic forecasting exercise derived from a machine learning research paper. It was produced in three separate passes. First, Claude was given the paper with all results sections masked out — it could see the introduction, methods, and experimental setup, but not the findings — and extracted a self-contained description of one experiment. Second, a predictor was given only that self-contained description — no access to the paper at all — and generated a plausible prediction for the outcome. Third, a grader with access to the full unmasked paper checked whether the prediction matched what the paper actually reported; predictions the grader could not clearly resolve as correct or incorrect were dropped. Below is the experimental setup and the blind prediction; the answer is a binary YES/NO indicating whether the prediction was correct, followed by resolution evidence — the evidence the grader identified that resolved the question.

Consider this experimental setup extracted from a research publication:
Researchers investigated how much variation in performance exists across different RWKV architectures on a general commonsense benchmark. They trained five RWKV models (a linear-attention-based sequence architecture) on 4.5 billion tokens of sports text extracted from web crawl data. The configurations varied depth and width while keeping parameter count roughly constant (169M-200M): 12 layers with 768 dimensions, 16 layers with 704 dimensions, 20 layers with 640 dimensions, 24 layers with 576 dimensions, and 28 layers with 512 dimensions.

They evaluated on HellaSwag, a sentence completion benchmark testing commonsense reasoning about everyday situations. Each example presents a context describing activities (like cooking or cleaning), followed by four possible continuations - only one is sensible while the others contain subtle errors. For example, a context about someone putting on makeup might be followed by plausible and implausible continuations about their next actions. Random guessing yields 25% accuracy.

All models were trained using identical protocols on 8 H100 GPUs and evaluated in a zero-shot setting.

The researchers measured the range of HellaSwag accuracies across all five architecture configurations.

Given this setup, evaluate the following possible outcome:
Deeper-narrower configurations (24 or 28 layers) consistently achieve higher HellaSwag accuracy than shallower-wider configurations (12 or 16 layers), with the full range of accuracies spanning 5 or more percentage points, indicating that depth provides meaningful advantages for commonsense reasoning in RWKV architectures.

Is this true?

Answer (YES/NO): NO